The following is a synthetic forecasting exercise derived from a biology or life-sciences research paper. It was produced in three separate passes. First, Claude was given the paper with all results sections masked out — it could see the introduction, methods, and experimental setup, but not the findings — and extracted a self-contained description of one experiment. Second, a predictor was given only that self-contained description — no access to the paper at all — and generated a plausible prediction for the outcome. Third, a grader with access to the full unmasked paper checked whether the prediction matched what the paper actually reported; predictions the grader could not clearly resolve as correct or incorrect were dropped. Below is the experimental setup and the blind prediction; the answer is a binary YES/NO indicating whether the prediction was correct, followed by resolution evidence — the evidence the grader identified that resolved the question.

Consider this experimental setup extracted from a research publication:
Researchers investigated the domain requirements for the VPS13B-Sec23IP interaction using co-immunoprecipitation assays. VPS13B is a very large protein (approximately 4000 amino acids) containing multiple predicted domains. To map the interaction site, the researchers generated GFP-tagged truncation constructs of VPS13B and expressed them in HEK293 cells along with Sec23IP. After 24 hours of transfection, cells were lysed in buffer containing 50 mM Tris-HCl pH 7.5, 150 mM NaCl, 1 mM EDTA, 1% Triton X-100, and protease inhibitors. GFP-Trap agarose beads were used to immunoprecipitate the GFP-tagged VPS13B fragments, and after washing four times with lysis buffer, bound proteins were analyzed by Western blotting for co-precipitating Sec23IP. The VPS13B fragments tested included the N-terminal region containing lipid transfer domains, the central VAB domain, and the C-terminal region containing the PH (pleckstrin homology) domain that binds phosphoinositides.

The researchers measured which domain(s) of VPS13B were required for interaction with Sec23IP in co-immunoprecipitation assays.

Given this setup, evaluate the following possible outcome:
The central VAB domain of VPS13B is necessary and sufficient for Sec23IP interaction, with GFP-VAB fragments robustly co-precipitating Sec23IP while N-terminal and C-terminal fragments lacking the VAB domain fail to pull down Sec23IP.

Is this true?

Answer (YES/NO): YES